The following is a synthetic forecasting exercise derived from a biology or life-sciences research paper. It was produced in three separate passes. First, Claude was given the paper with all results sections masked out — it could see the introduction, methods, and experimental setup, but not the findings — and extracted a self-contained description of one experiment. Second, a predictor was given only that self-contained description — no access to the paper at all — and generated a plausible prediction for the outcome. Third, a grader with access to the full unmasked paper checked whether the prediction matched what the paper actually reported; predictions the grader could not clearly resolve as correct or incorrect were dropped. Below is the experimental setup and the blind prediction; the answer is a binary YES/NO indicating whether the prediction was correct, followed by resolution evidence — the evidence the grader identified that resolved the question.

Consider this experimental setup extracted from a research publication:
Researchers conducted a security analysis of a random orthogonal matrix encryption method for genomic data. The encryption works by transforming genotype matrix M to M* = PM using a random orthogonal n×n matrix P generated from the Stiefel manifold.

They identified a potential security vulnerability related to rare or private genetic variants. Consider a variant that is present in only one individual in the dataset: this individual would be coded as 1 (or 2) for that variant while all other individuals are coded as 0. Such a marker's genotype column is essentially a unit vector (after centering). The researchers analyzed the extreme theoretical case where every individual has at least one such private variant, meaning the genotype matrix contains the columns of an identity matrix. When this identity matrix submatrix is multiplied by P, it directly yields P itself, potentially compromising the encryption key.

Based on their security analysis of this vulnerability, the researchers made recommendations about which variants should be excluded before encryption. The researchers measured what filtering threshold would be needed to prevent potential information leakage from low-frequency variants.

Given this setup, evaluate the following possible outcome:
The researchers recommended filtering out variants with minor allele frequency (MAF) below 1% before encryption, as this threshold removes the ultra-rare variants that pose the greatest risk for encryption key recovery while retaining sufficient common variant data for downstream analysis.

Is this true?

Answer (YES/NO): YES